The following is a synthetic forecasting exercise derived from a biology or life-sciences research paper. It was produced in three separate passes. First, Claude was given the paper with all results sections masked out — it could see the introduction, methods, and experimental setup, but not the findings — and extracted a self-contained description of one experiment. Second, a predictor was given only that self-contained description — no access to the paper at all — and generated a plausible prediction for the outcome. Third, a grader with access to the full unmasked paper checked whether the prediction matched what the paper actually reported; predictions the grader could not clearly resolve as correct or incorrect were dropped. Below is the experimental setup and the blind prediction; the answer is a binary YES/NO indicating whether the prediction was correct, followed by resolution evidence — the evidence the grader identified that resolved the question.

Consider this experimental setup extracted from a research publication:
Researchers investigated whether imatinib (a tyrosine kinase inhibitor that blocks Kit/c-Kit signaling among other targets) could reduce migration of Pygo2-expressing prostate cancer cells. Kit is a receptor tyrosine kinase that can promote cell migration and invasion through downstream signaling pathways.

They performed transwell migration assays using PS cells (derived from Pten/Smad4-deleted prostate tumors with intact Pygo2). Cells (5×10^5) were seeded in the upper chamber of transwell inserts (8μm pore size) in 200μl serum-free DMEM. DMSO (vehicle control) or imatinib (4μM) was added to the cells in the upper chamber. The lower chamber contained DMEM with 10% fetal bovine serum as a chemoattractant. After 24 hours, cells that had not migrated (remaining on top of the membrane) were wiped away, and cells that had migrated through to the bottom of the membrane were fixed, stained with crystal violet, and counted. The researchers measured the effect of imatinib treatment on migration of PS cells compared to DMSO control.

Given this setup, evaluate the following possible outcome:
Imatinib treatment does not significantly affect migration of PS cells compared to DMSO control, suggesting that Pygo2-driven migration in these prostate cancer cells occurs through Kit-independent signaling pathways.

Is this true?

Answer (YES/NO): NO